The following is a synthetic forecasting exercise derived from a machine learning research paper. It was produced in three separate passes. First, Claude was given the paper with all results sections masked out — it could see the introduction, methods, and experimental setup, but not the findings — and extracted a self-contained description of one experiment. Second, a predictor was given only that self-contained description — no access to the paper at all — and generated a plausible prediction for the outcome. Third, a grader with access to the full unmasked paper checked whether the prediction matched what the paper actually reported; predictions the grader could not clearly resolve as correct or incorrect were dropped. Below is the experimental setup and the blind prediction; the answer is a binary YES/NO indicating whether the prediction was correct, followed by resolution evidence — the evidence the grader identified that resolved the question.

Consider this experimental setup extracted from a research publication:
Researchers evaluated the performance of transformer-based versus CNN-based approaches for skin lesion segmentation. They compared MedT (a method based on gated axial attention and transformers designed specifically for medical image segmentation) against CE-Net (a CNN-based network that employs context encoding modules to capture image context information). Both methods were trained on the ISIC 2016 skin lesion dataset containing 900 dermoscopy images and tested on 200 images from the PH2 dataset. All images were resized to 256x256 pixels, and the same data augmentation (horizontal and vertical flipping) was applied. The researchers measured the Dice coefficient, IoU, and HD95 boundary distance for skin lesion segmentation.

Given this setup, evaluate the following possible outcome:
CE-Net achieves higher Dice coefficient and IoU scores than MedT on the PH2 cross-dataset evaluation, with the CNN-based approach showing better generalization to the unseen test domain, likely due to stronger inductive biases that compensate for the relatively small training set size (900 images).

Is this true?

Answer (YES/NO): YES